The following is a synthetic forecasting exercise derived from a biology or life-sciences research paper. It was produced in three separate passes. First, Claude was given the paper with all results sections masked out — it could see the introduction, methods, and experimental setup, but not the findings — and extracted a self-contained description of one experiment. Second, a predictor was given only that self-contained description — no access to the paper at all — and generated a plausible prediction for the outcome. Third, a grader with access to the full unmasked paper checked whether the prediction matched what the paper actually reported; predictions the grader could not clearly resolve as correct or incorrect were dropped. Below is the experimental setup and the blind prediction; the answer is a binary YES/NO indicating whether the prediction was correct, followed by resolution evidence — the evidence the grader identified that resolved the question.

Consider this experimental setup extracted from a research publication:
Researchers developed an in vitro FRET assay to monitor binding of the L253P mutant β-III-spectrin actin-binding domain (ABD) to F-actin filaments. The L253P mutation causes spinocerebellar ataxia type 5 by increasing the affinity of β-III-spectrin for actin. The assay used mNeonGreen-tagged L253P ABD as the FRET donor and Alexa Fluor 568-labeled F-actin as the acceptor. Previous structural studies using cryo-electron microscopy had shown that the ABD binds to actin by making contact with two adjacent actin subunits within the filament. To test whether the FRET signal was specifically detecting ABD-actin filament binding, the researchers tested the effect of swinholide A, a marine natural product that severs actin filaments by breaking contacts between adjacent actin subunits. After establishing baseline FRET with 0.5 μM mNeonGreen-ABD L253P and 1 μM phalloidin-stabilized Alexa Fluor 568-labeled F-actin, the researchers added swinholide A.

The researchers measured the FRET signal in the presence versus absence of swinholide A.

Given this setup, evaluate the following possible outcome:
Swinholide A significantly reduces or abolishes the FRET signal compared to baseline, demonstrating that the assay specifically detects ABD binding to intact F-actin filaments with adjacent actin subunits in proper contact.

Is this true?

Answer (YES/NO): YES